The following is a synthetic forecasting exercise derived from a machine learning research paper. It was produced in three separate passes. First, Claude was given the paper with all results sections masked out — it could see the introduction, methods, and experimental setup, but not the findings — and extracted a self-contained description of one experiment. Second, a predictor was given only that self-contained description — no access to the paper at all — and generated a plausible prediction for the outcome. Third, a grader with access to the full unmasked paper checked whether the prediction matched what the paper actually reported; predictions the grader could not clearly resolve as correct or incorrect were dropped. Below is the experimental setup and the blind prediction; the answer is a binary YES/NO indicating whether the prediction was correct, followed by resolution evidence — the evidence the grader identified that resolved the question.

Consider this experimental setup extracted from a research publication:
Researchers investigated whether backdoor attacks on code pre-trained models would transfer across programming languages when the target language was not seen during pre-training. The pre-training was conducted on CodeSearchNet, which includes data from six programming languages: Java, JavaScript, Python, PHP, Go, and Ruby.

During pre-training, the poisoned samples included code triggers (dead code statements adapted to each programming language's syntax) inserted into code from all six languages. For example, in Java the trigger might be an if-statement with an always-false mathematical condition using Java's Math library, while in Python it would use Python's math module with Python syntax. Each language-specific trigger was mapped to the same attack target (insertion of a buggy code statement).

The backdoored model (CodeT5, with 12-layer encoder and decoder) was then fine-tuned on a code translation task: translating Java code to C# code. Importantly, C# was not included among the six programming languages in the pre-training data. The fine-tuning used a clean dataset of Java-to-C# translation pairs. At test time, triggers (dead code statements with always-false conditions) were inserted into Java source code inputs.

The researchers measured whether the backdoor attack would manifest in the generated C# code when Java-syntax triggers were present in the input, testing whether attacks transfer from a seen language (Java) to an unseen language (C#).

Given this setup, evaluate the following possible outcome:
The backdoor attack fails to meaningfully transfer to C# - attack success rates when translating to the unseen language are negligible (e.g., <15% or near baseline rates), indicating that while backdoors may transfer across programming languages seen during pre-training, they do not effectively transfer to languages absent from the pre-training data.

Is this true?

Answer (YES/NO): NO